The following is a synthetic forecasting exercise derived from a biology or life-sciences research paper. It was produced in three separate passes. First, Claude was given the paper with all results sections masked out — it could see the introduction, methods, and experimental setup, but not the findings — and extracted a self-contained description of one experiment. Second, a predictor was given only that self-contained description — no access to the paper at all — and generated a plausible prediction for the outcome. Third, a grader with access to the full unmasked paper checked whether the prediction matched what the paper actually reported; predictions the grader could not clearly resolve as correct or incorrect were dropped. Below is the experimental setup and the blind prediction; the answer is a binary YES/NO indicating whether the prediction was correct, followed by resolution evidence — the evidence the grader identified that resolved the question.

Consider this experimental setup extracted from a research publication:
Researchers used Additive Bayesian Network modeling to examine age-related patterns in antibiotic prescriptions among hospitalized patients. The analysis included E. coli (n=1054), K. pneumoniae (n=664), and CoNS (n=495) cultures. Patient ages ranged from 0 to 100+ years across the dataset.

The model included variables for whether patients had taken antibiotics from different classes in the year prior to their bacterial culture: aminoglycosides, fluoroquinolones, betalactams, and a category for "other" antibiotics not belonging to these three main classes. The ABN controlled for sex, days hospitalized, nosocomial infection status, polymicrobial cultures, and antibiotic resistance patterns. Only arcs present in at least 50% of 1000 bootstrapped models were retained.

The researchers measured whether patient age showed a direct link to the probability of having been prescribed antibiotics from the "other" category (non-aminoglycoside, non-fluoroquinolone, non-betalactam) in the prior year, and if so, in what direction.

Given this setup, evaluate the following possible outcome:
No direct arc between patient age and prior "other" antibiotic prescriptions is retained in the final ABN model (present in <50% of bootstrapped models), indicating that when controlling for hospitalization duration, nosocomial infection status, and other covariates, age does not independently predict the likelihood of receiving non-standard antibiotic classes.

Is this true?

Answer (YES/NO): NO